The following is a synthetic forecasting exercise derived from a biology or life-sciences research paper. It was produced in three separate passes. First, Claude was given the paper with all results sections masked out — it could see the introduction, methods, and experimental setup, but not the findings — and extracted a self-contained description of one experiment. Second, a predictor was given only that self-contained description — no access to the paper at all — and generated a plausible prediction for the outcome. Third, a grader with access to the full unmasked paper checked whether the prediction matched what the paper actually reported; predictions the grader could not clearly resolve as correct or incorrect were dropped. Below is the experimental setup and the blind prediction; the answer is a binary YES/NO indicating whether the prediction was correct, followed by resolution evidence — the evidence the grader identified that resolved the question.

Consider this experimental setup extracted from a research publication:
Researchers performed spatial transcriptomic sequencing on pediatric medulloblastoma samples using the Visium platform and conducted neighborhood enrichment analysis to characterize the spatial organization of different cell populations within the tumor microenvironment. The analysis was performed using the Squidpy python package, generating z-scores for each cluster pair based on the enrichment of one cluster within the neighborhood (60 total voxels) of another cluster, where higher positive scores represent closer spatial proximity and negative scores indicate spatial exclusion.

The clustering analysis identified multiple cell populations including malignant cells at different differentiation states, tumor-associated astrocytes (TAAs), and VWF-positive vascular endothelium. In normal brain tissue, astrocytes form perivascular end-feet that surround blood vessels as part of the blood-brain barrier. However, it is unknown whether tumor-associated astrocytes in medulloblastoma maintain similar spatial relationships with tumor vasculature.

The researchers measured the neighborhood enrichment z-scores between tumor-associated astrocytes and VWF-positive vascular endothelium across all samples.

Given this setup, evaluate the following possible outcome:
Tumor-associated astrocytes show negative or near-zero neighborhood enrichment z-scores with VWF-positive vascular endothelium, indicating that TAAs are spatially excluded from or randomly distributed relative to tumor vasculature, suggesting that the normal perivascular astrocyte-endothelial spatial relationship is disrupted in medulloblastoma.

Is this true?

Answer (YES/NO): NO